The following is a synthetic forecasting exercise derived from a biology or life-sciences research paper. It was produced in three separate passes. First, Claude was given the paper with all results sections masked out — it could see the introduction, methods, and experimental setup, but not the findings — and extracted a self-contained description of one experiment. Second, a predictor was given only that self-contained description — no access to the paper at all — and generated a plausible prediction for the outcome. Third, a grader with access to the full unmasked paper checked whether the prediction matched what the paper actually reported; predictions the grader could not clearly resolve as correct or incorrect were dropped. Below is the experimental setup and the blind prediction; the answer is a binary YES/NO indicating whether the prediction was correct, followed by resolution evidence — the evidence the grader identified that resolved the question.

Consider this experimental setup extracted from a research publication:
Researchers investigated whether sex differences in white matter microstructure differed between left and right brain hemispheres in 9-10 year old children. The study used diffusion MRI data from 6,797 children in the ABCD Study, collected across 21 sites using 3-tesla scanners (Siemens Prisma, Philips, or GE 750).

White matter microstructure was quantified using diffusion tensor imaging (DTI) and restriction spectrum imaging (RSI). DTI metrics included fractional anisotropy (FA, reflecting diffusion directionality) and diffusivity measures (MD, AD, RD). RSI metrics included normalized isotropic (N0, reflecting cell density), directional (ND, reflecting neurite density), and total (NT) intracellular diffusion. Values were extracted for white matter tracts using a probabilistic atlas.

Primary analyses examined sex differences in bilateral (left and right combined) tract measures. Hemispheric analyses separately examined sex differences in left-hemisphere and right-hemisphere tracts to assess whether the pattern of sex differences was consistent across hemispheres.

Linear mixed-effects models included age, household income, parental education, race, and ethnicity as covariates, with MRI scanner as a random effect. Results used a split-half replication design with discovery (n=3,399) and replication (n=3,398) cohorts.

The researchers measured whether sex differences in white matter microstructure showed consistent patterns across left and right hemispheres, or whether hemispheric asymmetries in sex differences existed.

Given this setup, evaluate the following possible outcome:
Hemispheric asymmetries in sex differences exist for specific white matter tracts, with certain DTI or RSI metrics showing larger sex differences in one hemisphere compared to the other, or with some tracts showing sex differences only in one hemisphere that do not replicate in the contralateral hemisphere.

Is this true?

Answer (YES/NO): NO